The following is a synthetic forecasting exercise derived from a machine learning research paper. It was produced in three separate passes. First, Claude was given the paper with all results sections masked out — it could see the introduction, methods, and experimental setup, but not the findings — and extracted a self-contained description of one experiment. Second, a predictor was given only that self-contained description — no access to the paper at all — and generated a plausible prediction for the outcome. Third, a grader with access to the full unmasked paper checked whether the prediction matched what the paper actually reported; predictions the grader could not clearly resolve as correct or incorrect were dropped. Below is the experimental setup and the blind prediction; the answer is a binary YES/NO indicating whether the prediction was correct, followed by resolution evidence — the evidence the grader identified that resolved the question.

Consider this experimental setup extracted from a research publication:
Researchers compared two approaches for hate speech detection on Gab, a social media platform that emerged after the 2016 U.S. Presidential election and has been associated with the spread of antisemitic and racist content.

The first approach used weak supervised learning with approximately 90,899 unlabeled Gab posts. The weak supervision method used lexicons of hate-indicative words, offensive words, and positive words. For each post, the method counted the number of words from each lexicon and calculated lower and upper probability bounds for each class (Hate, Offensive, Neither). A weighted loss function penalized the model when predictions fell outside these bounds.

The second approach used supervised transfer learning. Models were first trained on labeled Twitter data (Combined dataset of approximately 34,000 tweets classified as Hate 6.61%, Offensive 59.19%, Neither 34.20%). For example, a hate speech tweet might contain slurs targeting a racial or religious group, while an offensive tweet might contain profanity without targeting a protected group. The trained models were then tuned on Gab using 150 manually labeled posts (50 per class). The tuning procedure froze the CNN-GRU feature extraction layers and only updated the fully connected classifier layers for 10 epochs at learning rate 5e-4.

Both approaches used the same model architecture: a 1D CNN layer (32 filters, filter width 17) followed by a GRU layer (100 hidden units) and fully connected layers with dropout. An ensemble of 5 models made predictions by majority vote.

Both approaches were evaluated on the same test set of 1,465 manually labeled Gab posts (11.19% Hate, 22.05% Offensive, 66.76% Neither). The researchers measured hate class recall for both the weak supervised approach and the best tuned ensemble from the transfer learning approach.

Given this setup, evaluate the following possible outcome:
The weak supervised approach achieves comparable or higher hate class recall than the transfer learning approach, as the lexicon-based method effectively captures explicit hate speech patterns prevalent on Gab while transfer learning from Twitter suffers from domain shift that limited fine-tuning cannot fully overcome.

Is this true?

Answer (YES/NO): YES